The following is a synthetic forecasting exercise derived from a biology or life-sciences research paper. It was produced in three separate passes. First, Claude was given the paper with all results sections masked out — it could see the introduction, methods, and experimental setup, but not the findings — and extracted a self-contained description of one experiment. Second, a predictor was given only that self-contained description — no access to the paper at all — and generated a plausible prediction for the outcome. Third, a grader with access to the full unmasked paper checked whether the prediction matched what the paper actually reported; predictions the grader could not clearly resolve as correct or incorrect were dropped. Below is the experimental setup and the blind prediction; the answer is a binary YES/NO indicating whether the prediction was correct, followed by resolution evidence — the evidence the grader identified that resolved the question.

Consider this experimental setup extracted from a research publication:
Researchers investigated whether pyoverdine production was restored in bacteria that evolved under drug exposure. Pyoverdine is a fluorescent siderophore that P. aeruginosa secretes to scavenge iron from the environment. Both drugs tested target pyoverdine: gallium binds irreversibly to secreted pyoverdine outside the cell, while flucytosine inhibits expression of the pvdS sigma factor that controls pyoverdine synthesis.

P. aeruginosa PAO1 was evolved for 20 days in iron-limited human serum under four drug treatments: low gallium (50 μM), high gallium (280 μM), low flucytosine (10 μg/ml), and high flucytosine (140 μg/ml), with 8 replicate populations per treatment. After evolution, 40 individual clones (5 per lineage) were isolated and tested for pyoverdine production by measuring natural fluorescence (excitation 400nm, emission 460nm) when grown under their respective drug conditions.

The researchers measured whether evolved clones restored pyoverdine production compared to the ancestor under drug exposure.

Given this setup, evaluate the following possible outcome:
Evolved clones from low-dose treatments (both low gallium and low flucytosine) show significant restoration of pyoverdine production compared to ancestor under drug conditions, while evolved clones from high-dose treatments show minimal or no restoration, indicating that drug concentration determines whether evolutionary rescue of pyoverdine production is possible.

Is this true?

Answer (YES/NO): NO